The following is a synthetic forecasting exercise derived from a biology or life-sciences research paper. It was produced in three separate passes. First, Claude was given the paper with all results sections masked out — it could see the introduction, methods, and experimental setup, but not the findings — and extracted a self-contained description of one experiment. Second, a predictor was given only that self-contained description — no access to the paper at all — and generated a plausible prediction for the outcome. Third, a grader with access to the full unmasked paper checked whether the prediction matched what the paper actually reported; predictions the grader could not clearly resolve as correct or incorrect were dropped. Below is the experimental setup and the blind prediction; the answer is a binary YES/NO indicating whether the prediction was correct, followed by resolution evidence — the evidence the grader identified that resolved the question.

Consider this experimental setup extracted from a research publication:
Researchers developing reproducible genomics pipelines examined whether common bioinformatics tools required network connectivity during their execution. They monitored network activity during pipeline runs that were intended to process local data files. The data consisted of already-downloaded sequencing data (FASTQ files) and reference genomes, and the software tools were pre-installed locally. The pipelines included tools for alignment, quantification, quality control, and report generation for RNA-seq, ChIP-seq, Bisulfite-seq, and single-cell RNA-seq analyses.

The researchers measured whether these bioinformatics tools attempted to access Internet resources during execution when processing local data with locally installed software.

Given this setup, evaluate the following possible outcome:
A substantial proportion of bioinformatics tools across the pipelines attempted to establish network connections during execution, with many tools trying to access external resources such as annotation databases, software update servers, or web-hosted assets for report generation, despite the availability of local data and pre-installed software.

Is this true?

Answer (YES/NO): NO